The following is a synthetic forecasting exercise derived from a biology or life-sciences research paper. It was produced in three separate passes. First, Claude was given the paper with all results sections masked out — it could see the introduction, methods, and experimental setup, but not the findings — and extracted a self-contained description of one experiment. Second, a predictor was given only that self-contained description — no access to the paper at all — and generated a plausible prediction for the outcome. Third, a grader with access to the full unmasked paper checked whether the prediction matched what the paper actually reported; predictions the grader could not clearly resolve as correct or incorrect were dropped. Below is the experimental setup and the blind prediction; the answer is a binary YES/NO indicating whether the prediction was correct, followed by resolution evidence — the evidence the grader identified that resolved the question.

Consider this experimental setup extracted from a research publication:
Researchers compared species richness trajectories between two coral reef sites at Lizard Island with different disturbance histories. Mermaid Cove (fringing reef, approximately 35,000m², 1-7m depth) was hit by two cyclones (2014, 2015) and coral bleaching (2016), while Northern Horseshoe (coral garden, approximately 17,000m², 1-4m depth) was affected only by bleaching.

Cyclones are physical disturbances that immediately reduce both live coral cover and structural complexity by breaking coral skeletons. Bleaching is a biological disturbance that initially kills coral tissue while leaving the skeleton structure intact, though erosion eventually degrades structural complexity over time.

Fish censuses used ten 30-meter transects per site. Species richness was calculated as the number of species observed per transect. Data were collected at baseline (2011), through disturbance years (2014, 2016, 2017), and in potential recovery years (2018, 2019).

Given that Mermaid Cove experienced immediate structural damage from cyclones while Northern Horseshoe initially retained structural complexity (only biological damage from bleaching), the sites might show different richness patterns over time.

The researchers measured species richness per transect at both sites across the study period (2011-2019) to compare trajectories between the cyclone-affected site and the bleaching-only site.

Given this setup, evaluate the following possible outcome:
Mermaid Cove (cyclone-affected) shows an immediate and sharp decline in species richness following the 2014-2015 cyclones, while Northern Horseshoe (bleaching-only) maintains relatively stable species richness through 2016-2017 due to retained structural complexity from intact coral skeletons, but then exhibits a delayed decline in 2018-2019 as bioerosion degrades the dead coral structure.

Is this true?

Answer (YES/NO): NO